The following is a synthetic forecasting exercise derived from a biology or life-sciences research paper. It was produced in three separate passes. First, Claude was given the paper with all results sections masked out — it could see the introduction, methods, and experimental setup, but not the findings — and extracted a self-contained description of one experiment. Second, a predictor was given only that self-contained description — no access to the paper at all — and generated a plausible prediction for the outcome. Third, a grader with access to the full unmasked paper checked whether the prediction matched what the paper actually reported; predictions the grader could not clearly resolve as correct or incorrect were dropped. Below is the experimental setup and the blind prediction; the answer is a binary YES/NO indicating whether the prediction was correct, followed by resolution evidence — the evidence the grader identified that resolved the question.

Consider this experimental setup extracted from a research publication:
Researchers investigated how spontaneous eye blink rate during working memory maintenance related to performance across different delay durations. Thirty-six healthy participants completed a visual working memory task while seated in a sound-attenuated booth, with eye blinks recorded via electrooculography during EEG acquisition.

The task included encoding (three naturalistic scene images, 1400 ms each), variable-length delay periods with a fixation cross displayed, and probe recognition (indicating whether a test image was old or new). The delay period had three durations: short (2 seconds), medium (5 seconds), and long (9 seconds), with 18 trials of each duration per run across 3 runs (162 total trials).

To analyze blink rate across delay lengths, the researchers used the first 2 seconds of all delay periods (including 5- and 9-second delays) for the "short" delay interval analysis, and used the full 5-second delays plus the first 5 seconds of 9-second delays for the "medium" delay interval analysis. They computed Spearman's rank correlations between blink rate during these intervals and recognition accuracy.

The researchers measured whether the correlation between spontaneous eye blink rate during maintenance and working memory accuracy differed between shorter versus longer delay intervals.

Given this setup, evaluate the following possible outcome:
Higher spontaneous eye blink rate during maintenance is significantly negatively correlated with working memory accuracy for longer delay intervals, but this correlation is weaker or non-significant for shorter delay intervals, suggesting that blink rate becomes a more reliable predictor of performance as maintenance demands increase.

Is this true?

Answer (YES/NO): NO